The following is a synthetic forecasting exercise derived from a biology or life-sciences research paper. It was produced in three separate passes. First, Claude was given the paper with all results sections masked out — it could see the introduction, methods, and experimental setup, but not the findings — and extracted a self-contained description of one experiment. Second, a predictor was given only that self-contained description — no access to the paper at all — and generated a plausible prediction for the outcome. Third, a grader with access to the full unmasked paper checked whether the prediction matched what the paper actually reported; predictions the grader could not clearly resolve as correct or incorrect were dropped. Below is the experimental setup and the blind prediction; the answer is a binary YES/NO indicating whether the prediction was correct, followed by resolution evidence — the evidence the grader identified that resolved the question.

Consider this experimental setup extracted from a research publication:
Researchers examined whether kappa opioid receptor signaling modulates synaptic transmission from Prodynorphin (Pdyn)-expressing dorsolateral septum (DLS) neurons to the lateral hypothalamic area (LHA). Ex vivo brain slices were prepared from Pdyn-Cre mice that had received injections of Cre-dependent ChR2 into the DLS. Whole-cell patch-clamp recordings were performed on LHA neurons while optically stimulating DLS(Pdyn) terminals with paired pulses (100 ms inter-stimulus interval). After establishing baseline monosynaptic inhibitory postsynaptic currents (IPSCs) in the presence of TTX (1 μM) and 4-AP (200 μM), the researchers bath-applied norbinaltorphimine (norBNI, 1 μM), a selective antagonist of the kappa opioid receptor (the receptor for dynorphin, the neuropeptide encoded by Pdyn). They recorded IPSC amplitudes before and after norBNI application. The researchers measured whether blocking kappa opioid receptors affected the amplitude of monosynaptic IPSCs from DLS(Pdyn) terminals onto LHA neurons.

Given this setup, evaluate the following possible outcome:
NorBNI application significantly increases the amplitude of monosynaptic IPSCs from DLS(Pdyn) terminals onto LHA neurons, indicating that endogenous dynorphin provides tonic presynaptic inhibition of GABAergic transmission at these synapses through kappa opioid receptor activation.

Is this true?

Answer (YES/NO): NO